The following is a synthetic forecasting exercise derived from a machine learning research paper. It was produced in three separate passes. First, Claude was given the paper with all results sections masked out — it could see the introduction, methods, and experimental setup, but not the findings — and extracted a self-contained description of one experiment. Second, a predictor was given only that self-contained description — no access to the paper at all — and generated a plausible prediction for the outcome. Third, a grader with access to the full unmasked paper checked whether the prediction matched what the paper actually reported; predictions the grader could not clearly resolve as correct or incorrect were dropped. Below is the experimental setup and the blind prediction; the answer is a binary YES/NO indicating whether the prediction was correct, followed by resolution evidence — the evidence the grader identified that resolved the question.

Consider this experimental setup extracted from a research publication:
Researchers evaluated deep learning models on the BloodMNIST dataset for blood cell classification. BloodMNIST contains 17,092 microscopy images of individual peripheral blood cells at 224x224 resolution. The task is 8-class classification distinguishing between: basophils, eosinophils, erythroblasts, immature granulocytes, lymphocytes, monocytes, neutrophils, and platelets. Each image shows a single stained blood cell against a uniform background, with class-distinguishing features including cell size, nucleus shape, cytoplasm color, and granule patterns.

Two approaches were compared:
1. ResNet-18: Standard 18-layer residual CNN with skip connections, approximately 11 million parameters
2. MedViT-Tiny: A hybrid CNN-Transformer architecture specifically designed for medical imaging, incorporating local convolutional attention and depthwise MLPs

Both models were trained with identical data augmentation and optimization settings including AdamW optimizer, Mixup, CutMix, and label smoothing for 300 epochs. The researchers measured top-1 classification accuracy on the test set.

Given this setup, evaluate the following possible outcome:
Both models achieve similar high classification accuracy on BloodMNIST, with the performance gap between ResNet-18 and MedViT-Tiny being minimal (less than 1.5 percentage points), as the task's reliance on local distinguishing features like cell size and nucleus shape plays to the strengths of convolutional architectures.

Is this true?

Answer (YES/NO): YES